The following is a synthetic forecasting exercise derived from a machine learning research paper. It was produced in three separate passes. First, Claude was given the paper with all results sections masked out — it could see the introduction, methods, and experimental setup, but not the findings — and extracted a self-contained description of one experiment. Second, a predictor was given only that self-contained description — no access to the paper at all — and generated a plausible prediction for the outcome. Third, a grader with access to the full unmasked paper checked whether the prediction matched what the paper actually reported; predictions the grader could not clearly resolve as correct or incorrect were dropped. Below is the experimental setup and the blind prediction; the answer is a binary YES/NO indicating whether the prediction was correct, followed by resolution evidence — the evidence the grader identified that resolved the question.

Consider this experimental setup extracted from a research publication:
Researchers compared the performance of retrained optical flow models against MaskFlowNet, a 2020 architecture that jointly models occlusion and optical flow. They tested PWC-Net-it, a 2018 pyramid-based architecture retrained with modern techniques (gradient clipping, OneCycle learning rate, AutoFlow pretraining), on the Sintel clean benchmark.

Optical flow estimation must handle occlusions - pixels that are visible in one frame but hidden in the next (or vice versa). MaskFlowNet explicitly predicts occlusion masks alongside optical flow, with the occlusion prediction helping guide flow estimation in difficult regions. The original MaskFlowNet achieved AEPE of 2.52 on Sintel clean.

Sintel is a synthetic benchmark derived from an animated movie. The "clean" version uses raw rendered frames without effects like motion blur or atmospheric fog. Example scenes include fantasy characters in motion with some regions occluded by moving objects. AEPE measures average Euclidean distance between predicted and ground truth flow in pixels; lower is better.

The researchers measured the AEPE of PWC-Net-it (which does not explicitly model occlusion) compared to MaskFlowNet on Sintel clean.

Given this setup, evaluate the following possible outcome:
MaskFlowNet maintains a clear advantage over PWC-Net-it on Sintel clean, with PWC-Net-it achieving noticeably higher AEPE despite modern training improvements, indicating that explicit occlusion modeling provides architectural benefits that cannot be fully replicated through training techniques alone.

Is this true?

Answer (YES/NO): NO